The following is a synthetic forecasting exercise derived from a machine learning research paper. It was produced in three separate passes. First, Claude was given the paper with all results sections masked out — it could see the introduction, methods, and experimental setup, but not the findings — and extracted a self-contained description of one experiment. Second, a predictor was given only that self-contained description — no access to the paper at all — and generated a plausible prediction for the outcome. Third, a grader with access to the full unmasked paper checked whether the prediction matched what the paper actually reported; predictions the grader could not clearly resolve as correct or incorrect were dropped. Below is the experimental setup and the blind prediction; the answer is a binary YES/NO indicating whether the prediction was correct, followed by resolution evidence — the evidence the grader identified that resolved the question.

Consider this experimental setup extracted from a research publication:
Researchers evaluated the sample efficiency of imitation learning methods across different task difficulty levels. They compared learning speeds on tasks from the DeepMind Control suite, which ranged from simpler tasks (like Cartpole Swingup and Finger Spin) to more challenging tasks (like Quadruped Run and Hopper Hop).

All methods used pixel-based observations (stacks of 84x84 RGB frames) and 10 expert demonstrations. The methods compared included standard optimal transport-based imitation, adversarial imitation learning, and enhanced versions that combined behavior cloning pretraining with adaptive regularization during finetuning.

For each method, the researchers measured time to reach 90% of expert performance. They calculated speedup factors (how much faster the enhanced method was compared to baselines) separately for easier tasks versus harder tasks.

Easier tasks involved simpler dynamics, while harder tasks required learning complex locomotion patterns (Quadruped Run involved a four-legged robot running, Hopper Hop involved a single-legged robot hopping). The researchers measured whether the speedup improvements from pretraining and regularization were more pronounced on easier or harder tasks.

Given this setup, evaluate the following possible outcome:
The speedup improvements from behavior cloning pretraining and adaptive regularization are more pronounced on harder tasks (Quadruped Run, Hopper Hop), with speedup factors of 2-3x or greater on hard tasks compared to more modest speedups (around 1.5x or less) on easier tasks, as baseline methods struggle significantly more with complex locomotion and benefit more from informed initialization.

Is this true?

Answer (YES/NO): NO